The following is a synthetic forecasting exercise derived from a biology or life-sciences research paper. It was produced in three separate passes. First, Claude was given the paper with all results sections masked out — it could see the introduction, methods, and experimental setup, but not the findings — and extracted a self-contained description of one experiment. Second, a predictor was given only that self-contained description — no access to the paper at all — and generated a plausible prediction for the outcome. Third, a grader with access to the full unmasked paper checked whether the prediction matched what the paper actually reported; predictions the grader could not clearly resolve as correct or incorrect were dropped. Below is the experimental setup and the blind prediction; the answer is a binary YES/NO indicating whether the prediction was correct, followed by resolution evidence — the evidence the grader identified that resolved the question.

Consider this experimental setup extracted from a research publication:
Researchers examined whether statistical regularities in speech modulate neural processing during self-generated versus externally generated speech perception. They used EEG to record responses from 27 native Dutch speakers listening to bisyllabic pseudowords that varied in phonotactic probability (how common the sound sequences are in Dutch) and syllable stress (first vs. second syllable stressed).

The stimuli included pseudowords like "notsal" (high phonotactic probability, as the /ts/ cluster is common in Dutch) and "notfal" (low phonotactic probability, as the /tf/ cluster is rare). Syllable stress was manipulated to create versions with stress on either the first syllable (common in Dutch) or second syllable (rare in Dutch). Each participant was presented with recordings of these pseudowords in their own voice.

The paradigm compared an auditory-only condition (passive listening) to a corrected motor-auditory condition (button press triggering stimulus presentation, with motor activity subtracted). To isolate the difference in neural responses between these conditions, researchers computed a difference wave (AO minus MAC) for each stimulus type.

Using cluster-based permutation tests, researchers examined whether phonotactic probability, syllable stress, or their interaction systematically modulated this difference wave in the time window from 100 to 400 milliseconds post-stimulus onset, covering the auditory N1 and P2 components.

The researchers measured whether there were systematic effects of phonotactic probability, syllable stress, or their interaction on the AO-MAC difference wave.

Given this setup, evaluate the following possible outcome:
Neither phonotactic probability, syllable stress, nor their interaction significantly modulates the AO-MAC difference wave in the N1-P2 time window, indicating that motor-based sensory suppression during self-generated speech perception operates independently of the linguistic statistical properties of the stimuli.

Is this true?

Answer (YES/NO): YES